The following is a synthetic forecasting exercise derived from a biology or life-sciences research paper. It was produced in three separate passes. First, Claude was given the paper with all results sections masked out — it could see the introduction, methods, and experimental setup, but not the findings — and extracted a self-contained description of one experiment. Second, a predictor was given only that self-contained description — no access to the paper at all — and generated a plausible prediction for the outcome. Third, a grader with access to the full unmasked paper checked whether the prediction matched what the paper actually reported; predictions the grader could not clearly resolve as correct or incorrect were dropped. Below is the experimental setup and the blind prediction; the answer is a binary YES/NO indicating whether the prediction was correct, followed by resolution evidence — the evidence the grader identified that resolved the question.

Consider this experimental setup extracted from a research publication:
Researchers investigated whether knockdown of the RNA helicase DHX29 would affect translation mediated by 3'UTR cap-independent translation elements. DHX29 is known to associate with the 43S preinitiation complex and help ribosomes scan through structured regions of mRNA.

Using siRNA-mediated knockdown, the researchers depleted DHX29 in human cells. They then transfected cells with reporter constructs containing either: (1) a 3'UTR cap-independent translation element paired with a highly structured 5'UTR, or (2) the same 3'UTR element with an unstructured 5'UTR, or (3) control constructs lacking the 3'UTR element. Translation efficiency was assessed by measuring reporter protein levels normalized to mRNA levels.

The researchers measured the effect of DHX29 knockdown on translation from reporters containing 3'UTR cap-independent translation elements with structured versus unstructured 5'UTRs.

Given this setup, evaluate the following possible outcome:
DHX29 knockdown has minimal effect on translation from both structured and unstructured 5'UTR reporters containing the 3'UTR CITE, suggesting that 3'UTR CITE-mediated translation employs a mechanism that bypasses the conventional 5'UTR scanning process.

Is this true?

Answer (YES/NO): NO